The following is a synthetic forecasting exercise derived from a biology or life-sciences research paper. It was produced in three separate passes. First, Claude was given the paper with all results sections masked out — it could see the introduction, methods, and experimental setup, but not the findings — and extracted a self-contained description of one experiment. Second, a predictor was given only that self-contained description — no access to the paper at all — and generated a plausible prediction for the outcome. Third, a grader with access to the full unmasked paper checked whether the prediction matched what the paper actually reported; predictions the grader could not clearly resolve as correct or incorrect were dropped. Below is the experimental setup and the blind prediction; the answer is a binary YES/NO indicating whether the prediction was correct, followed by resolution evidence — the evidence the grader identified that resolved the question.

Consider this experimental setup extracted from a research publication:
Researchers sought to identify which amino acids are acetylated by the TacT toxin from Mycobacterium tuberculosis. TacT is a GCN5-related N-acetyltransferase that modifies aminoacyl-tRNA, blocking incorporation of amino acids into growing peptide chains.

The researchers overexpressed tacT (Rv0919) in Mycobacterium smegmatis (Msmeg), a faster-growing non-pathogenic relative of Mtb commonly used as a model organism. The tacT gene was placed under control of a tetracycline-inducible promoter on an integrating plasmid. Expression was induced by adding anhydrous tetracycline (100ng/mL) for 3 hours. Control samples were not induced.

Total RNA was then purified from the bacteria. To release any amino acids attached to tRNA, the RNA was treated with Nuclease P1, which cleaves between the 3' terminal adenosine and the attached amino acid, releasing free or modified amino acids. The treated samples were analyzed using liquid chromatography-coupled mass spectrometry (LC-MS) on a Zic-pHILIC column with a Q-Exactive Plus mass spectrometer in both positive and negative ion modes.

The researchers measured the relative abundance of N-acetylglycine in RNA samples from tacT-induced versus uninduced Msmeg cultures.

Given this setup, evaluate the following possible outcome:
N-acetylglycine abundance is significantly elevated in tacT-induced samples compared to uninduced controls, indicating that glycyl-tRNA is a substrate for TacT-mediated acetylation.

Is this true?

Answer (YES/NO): YES